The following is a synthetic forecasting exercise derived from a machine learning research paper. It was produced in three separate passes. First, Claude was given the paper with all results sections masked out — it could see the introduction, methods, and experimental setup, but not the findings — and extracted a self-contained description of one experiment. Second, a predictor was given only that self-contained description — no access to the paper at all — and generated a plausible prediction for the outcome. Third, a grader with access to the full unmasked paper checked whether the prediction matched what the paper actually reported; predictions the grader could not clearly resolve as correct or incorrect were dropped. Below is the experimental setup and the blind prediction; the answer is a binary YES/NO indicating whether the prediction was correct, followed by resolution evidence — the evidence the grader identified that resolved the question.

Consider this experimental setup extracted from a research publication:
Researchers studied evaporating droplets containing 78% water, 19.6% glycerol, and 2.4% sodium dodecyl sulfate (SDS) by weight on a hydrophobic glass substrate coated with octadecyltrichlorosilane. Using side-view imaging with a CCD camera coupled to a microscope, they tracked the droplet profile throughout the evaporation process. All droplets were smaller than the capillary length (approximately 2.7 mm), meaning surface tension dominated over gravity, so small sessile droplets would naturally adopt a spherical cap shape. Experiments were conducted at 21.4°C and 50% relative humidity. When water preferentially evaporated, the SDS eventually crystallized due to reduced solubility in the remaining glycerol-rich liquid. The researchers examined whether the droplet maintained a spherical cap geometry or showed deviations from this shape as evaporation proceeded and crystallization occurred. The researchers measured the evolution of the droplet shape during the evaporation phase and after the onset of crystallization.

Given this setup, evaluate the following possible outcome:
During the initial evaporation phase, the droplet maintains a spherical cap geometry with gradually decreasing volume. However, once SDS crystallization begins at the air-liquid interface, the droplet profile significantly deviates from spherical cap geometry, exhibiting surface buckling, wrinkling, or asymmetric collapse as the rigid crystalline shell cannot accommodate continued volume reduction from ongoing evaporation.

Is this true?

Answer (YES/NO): YES